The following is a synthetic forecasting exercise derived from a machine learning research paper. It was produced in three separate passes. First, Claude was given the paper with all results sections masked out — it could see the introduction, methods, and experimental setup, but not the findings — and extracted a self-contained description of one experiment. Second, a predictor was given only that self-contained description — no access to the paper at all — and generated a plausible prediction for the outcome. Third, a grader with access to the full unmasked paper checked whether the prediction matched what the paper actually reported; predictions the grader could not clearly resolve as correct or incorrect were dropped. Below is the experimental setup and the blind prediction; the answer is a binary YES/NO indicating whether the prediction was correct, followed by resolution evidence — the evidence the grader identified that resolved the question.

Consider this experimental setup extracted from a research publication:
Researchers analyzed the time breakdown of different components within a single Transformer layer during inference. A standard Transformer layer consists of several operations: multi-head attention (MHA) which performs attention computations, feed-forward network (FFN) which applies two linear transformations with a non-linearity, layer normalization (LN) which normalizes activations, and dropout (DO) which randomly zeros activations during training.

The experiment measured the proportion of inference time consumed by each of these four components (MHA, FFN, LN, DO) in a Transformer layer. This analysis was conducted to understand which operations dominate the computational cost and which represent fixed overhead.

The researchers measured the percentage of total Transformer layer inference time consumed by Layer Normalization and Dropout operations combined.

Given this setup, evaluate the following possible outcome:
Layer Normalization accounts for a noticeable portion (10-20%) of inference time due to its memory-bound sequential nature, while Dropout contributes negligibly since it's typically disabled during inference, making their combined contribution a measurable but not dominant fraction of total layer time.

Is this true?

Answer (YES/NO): NO